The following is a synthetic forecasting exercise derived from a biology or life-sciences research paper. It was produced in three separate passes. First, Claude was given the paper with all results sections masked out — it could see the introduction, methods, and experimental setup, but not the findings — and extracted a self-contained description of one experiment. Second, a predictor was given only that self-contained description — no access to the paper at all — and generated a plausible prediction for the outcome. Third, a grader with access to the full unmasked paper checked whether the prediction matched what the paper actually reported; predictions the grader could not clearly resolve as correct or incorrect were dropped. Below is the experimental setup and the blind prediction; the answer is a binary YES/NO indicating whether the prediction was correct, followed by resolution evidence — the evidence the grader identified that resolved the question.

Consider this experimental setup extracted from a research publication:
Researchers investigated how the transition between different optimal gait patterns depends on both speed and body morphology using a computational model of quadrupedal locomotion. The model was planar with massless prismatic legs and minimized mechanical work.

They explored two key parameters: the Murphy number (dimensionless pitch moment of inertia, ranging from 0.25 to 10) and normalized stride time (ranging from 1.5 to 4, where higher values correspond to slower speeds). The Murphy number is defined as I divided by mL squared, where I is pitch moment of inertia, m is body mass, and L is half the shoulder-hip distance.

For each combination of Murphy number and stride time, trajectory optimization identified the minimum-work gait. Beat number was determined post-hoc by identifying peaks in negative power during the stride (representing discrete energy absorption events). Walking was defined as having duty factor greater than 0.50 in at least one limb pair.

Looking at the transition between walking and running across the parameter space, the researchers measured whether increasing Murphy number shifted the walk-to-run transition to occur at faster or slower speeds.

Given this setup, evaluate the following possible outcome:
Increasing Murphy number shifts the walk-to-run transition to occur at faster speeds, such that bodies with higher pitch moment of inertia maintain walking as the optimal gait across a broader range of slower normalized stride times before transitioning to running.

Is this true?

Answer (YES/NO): NO